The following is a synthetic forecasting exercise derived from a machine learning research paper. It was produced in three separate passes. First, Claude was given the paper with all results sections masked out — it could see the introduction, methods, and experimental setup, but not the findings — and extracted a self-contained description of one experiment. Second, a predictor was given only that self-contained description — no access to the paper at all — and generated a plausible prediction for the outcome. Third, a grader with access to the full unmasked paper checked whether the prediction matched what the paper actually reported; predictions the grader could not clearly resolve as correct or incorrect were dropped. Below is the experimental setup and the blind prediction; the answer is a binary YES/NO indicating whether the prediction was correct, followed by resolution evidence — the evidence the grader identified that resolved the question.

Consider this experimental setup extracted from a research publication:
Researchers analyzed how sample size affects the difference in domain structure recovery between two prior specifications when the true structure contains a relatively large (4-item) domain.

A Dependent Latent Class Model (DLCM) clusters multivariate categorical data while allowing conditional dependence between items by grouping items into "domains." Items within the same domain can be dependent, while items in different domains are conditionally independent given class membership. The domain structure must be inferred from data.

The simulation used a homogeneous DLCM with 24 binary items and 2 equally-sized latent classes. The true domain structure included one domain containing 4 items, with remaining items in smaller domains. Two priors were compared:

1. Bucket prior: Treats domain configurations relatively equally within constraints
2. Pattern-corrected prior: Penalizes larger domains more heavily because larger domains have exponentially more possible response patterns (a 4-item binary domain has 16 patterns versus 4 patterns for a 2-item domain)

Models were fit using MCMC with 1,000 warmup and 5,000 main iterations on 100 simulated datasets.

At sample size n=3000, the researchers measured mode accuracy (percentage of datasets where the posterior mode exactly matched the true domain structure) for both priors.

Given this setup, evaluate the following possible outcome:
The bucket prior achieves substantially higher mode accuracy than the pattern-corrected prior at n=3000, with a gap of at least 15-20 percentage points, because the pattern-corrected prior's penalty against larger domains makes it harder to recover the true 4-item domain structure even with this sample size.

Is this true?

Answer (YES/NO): NO